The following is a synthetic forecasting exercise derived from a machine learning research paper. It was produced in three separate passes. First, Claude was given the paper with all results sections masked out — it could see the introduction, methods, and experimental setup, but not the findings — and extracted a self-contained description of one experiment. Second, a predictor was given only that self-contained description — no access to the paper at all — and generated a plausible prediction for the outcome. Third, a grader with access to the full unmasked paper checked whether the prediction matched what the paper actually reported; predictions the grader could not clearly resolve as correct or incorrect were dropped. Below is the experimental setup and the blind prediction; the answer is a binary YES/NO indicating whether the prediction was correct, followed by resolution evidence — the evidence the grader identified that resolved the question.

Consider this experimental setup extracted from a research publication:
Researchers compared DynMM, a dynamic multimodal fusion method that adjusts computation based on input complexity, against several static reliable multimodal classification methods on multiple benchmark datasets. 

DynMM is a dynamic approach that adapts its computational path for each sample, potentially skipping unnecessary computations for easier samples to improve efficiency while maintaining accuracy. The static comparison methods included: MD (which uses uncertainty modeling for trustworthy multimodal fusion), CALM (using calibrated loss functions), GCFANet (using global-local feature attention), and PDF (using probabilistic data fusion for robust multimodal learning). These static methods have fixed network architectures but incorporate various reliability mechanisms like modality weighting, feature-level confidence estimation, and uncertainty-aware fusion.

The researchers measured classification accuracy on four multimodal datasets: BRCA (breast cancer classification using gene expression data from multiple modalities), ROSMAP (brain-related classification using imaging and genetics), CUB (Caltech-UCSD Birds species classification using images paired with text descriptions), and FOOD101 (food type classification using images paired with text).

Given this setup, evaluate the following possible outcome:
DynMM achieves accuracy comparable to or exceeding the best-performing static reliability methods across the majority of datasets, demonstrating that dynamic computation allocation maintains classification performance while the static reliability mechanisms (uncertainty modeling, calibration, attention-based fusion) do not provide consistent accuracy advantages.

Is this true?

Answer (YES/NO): NO